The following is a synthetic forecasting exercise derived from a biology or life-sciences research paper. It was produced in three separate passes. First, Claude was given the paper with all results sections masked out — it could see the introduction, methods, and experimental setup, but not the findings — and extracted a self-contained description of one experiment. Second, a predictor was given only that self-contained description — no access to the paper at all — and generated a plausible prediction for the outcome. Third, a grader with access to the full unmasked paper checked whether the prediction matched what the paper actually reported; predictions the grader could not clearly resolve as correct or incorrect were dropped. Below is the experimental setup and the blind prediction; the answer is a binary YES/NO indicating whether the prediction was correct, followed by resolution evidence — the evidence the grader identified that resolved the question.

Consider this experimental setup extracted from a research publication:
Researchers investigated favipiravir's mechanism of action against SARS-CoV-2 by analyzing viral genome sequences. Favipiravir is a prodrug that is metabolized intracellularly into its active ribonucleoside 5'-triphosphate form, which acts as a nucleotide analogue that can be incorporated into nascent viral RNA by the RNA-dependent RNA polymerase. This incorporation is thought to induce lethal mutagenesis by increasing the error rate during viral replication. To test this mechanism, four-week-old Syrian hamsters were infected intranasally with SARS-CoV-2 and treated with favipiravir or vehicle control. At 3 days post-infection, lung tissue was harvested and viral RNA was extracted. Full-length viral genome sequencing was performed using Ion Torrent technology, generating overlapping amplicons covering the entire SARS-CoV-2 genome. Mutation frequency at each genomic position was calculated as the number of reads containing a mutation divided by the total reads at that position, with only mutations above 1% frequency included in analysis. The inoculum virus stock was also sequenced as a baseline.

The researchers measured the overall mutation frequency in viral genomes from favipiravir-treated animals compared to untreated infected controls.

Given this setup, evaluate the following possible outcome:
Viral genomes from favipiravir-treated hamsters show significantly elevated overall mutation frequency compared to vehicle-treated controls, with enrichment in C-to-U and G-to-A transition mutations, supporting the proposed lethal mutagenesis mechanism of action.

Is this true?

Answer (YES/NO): YES